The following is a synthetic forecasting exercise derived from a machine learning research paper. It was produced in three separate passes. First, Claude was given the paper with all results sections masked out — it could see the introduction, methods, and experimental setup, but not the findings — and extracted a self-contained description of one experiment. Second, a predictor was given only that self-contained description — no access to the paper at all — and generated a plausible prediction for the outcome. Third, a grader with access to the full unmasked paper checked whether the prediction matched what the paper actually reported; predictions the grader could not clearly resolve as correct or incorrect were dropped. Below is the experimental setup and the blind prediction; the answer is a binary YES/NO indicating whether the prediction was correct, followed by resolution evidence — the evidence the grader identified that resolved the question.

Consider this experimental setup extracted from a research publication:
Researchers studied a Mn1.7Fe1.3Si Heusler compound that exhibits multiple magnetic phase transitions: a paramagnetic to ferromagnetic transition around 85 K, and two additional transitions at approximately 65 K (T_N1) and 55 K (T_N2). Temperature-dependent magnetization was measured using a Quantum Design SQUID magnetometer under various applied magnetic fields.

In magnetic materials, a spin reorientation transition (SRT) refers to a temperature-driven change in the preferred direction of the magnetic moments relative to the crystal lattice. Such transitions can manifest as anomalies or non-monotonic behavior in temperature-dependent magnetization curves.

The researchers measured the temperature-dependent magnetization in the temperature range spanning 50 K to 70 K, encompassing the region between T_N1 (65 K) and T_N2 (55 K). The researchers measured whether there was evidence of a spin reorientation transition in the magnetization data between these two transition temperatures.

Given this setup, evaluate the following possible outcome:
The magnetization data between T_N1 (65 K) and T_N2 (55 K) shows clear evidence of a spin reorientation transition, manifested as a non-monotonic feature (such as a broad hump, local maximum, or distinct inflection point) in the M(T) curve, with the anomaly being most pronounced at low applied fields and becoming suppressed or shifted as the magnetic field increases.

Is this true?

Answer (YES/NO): YES